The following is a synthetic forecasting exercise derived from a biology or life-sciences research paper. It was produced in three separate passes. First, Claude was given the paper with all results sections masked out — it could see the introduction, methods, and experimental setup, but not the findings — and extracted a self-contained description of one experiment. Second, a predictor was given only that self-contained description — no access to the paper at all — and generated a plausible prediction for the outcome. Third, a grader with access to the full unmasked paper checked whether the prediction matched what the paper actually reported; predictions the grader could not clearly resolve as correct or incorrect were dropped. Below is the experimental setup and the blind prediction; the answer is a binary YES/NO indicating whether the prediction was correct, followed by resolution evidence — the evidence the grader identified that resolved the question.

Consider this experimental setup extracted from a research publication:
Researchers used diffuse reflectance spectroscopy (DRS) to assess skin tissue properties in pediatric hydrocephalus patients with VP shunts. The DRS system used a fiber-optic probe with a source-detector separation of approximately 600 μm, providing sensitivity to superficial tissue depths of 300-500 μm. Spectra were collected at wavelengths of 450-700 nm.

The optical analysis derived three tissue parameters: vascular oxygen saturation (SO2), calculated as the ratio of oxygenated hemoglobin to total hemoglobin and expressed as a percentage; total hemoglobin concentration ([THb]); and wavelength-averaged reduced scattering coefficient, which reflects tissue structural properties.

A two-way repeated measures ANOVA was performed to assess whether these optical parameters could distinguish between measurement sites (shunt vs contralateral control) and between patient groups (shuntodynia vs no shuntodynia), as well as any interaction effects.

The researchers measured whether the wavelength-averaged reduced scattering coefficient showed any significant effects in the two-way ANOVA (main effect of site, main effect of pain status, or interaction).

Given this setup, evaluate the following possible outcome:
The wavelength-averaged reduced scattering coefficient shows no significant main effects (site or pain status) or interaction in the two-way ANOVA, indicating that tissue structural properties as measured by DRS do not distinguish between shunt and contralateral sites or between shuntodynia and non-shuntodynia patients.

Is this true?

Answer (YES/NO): NO